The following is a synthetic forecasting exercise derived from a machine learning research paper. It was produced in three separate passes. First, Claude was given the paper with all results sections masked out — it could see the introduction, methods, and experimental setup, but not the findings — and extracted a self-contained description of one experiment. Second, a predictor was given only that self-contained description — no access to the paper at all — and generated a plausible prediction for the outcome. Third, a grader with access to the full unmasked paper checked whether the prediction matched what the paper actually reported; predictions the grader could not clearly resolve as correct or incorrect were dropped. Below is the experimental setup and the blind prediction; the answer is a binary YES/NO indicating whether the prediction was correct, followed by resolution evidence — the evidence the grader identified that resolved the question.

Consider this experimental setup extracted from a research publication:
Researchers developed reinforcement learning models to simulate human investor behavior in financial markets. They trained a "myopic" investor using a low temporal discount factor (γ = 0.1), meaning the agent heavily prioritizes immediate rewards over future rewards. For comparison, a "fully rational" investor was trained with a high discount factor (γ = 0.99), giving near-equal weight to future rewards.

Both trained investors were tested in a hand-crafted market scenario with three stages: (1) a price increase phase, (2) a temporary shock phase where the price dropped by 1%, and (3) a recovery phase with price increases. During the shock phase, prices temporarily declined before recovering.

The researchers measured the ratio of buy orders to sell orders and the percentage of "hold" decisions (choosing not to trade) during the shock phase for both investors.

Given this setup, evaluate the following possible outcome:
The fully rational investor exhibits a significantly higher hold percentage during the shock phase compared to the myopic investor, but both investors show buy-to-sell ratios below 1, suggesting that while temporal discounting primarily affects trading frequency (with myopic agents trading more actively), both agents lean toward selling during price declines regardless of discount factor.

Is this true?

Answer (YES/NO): NO